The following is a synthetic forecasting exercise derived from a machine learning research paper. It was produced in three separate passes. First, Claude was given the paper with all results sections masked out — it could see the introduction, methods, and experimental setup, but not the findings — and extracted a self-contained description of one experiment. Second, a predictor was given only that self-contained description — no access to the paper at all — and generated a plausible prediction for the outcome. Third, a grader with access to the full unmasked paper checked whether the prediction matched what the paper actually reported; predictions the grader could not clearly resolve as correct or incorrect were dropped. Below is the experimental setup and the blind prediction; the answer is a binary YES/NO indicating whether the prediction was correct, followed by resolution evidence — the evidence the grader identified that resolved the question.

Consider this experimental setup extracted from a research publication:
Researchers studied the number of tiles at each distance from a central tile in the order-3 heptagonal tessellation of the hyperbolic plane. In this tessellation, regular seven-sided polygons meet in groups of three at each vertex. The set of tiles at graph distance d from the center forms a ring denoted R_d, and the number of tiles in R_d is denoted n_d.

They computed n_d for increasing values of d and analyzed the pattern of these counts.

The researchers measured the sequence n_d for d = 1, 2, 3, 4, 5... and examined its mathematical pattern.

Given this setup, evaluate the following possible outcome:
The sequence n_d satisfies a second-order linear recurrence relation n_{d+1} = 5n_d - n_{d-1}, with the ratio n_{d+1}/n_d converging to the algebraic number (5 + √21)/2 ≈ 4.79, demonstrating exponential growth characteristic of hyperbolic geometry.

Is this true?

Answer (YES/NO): NO